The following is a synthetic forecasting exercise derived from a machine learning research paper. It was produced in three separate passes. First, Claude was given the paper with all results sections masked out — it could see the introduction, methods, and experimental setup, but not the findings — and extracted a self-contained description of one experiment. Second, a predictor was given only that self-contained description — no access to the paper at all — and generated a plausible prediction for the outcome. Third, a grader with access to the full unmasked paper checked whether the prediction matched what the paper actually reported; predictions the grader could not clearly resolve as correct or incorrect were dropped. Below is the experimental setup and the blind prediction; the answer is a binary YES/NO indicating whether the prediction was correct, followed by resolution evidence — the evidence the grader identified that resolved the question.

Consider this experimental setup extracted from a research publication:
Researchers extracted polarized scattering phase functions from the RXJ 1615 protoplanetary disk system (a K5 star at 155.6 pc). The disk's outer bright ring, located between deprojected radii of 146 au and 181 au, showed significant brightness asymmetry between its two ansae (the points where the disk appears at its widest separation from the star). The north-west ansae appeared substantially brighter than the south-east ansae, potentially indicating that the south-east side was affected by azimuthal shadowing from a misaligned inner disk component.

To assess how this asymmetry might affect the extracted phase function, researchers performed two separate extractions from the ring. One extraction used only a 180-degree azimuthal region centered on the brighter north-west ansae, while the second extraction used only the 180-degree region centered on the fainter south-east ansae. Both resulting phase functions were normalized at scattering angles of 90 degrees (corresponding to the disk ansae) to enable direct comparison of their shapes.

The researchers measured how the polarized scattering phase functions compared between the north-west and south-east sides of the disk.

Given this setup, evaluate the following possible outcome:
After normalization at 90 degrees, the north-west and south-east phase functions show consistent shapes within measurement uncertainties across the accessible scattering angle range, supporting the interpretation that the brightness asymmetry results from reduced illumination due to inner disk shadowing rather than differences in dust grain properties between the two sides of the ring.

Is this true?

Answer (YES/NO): NO